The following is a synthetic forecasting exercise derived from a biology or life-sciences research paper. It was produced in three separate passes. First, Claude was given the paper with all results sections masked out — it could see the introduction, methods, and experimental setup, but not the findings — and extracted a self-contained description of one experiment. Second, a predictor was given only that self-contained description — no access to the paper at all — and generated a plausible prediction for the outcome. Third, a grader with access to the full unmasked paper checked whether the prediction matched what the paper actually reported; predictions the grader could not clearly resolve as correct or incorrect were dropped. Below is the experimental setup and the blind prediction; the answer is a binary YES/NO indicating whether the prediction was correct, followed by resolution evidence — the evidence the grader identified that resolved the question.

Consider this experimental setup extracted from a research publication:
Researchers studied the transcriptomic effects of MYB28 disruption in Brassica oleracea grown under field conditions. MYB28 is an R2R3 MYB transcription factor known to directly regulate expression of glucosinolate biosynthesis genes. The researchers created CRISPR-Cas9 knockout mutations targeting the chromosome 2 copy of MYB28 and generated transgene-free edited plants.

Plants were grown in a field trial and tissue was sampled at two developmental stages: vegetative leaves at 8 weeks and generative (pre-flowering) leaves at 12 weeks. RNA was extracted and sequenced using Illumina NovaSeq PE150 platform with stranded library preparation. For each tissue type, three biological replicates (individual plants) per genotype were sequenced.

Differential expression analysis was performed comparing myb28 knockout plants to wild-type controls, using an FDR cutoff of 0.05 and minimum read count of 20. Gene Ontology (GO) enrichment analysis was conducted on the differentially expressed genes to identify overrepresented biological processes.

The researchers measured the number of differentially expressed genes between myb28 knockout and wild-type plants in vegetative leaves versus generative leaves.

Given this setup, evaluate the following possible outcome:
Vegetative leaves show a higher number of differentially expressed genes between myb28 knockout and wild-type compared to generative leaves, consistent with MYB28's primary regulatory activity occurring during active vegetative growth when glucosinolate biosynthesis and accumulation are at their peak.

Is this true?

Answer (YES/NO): NO